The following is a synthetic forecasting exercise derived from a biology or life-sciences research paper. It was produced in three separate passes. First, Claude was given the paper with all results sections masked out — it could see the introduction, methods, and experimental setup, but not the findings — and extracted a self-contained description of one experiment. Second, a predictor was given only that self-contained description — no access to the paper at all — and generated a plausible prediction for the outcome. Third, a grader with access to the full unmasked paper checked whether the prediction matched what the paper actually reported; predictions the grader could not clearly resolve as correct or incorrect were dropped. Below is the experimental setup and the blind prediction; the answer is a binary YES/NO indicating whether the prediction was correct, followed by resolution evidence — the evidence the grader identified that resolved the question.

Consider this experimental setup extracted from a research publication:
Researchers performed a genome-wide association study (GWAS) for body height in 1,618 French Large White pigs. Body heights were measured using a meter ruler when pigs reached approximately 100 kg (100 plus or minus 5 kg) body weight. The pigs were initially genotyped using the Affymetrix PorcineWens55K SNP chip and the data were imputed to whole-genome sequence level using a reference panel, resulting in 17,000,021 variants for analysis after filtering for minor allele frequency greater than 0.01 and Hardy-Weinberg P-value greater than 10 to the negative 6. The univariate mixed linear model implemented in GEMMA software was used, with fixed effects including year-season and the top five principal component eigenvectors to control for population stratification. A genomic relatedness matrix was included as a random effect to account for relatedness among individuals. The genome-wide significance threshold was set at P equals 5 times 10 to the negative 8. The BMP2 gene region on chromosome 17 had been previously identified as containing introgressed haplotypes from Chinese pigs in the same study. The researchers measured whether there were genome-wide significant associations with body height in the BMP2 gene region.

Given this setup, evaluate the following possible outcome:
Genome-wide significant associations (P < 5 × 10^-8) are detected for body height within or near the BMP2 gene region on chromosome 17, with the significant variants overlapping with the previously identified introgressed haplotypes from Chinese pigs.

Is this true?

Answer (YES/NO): YES